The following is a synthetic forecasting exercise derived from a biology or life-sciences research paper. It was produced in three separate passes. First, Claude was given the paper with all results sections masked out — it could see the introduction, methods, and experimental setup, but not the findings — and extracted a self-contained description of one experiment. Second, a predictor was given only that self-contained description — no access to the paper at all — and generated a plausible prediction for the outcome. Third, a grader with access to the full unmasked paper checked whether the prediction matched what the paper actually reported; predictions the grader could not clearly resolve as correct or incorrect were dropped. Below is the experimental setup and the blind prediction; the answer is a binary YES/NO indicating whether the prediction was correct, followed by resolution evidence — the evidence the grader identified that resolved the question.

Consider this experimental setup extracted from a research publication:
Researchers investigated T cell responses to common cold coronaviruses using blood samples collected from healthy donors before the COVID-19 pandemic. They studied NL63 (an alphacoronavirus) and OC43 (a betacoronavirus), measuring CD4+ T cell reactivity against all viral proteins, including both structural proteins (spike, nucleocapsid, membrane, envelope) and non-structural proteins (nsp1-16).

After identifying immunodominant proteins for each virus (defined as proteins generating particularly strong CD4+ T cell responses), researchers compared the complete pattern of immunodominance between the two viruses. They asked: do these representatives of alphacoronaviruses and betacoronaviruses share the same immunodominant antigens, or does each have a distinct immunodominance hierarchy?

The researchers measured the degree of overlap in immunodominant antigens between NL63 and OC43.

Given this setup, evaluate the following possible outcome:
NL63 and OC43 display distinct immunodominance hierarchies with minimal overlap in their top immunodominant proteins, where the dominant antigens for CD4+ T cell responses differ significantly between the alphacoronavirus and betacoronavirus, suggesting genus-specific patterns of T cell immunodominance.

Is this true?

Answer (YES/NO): NO